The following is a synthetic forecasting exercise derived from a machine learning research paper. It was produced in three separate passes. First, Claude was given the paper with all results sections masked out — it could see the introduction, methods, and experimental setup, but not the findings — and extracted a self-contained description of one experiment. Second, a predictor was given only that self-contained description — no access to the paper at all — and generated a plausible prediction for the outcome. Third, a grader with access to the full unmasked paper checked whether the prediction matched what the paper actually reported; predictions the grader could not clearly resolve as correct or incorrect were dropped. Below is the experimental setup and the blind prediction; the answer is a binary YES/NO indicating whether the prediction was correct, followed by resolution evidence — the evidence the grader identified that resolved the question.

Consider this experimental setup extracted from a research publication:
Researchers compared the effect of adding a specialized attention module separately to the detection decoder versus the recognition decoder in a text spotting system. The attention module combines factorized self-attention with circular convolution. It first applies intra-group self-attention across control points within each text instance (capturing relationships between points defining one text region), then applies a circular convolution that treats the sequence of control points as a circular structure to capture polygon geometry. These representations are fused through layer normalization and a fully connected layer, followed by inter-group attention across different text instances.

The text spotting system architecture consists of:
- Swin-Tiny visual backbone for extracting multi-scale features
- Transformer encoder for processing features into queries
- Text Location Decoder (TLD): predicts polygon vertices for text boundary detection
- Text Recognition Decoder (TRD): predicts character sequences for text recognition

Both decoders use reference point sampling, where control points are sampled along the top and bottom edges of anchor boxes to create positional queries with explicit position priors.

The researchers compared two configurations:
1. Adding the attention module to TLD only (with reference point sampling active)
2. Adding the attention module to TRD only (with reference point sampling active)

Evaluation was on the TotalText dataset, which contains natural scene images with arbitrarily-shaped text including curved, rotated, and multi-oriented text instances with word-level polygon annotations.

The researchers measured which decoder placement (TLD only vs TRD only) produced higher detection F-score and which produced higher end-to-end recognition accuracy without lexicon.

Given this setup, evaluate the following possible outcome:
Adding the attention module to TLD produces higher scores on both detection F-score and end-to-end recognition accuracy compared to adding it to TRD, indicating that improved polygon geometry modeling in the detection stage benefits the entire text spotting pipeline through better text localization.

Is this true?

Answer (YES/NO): YES